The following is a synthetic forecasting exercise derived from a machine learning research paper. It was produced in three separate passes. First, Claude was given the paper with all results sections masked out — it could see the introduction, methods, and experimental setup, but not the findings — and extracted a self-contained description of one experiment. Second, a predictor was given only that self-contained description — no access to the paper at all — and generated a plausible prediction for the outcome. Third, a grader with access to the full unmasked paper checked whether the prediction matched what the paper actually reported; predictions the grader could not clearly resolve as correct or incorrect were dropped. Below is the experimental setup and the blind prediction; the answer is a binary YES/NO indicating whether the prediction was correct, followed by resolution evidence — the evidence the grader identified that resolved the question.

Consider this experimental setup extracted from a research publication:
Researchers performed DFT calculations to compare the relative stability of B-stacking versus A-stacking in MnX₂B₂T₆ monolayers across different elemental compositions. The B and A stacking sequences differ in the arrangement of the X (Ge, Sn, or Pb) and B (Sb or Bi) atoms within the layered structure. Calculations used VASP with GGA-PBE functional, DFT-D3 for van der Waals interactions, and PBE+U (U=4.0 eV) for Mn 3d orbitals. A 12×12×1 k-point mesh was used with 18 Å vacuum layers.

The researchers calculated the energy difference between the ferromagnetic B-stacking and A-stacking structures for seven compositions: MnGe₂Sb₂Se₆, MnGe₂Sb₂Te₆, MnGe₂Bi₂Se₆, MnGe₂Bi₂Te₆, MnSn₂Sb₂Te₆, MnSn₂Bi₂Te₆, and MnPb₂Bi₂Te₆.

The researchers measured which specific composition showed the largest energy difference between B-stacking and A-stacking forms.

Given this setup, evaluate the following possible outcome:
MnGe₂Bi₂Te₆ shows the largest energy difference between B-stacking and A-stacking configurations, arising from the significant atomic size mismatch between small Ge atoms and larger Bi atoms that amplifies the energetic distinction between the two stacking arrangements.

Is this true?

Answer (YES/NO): NO